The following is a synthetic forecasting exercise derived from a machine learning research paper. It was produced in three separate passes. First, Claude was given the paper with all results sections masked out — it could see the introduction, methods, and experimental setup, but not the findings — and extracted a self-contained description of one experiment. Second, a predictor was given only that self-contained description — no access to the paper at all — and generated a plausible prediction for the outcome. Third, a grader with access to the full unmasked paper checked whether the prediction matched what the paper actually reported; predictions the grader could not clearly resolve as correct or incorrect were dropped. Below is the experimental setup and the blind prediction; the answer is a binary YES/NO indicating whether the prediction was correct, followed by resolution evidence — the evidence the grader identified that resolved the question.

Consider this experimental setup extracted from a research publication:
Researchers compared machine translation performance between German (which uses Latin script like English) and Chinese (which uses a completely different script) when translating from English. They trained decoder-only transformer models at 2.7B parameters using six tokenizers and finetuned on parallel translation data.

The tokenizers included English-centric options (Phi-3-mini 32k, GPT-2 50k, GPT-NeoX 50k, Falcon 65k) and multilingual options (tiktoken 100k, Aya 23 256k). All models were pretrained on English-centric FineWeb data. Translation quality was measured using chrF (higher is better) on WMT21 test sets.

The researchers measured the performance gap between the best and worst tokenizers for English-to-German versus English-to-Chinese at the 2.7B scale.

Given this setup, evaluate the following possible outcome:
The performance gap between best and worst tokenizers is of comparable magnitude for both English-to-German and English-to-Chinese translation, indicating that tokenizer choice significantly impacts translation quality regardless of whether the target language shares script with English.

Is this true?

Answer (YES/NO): NO